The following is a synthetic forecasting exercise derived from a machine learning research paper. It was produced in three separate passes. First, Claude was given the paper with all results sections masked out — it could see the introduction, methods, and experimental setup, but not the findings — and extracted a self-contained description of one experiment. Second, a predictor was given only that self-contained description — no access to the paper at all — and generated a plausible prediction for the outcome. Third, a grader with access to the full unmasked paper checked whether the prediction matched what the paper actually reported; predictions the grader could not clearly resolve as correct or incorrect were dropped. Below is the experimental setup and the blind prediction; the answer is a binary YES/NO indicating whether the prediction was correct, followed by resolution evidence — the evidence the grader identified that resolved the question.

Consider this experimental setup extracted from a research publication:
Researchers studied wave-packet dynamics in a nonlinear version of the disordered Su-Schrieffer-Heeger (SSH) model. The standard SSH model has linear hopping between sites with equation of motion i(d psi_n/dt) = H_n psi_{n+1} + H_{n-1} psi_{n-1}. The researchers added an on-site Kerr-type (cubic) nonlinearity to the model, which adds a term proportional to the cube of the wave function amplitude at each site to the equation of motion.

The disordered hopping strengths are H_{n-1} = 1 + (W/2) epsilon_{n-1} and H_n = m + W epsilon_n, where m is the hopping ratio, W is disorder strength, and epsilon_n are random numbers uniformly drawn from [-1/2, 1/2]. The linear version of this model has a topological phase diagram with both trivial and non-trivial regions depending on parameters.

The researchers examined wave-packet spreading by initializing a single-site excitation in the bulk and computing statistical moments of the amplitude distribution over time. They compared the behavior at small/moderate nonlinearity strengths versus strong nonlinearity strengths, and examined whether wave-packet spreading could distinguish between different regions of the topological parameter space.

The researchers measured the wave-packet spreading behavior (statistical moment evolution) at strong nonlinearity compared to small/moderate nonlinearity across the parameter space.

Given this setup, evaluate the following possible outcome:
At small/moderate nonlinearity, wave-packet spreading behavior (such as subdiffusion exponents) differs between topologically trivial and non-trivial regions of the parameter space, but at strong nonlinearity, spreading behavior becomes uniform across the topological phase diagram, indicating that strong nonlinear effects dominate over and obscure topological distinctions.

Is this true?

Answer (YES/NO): NO